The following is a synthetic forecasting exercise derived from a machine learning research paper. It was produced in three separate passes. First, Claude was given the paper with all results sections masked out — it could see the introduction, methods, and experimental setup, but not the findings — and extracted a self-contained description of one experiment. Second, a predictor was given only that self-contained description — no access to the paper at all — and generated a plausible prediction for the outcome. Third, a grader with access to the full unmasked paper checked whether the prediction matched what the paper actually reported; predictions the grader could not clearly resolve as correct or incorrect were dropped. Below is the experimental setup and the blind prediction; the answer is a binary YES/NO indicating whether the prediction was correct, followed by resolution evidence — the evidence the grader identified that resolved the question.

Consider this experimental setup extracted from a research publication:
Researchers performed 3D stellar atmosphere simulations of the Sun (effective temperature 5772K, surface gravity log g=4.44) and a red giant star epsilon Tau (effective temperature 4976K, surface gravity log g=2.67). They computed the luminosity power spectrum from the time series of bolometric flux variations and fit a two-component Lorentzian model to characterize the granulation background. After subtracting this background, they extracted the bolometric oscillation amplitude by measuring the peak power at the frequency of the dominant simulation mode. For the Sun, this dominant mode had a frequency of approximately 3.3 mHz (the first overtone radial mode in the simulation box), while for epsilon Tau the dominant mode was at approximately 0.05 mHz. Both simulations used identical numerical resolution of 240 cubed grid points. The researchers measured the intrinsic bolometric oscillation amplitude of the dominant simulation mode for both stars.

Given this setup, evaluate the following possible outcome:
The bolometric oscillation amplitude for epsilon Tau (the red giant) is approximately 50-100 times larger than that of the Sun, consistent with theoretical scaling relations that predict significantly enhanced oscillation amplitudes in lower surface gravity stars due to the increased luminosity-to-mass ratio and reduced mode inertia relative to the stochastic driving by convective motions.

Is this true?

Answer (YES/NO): NO